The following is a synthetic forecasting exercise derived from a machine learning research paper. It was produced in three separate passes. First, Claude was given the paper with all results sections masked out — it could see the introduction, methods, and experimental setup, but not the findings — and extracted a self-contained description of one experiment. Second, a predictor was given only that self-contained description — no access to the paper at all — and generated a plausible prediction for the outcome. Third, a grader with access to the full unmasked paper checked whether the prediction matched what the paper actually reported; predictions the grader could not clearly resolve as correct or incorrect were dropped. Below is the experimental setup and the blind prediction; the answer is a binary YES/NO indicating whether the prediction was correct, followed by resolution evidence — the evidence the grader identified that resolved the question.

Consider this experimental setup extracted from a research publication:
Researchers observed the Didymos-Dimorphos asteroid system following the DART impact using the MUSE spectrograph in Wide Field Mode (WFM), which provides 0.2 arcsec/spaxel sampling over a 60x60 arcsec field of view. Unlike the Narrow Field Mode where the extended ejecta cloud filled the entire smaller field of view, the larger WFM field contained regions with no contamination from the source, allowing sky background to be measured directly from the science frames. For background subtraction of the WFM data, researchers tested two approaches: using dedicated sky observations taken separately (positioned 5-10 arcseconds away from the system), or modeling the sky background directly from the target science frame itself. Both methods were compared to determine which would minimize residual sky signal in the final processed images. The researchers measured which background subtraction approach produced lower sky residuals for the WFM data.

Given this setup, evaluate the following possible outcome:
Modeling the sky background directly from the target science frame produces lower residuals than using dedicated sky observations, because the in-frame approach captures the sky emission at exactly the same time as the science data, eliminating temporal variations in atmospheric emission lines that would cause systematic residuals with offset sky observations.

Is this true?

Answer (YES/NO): YES